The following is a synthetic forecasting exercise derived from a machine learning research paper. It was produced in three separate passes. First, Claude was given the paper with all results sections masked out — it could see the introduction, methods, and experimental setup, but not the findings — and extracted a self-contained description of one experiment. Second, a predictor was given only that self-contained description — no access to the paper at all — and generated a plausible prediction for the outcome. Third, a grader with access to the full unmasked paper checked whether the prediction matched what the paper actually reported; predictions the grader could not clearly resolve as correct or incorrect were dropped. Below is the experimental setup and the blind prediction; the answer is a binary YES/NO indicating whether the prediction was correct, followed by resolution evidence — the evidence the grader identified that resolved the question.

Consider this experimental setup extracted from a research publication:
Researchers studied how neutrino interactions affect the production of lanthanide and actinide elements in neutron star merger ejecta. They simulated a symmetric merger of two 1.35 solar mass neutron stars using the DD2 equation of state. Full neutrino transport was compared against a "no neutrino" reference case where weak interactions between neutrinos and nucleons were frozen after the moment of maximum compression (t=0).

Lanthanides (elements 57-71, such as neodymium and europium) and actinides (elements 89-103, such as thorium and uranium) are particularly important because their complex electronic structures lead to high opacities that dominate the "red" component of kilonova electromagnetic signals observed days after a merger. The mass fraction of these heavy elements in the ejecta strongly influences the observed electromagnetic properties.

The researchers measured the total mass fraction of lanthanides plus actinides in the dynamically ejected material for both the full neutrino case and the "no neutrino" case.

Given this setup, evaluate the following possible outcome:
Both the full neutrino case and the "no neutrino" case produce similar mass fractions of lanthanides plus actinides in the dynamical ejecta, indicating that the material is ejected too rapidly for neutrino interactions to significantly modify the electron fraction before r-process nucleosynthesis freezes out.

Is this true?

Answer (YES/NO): NO